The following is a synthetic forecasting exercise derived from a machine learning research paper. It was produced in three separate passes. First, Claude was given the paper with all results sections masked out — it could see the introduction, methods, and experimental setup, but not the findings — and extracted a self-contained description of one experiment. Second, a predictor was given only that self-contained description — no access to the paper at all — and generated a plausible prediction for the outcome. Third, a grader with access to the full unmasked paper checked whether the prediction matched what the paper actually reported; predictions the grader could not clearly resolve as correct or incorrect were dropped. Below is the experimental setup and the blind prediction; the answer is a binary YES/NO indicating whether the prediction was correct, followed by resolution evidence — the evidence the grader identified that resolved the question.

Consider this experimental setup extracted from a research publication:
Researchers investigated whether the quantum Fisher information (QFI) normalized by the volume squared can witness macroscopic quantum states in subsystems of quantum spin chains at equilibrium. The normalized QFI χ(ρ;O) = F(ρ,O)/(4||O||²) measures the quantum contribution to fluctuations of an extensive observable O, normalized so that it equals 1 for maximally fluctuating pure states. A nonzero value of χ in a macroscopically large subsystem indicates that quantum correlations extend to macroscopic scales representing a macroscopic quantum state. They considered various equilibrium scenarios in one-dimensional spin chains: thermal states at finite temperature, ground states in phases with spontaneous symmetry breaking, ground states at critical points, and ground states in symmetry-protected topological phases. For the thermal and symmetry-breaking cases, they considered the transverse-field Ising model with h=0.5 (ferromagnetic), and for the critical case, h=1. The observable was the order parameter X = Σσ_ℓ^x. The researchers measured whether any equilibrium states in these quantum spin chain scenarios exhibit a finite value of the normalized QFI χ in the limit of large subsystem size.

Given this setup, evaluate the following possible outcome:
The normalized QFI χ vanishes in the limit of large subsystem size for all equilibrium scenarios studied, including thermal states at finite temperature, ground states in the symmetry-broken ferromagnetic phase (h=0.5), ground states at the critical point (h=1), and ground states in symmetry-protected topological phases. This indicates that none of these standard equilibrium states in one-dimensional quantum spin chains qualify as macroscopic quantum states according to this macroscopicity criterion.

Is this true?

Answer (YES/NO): YES